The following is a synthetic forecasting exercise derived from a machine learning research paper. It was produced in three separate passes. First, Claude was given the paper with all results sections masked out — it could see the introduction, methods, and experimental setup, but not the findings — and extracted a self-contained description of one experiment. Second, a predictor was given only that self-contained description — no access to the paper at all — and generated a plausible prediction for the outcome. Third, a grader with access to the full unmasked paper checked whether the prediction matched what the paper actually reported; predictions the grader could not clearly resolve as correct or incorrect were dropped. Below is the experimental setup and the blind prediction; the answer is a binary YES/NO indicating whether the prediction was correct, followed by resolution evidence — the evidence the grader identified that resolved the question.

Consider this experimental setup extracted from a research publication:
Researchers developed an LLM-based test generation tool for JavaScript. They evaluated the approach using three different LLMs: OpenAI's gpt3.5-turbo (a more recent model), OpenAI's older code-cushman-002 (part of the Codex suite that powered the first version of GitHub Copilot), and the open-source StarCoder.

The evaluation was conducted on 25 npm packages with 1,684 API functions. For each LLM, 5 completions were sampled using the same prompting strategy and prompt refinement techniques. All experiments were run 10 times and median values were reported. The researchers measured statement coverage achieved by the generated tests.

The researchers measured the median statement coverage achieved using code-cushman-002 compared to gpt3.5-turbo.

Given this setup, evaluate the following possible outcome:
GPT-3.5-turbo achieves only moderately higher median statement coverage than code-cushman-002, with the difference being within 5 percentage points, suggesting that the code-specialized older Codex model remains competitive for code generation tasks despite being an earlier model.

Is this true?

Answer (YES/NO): YES